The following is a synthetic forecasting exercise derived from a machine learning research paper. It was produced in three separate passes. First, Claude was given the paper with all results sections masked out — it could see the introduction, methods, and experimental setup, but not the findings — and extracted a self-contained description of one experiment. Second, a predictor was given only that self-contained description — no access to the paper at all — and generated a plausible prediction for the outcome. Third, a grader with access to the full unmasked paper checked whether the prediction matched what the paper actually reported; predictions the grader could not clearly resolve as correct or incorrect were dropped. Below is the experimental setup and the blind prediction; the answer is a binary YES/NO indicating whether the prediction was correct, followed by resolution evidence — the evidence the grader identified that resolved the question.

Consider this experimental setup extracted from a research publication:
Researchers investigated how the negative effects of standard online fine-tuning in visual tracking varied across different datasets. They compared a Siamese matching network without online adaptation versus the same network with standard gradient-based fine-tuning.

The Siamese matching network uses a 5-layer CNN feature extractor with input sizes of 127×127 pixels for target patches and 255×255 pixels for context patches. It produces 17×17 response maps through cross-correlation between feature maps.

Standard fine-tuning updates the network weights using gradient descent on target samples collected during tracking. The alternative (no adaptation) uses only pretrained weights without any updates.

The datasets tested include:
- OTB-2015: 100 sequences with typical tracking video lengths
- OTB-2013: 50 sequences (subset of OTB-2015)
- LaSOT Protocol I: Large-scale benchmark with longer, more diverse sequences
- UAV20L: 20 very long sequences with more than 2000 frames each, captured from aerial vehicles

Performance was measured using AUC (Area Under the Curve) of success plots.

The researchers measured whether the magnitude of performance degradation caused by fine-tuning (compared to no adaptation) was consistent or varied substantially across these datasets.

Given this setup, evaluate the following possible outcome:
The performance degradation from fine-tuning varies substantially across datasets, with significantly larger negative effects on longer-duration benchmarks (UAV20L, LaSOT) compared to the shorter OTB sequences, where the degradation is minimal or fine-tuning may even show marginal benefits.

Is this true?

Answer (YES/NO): NO